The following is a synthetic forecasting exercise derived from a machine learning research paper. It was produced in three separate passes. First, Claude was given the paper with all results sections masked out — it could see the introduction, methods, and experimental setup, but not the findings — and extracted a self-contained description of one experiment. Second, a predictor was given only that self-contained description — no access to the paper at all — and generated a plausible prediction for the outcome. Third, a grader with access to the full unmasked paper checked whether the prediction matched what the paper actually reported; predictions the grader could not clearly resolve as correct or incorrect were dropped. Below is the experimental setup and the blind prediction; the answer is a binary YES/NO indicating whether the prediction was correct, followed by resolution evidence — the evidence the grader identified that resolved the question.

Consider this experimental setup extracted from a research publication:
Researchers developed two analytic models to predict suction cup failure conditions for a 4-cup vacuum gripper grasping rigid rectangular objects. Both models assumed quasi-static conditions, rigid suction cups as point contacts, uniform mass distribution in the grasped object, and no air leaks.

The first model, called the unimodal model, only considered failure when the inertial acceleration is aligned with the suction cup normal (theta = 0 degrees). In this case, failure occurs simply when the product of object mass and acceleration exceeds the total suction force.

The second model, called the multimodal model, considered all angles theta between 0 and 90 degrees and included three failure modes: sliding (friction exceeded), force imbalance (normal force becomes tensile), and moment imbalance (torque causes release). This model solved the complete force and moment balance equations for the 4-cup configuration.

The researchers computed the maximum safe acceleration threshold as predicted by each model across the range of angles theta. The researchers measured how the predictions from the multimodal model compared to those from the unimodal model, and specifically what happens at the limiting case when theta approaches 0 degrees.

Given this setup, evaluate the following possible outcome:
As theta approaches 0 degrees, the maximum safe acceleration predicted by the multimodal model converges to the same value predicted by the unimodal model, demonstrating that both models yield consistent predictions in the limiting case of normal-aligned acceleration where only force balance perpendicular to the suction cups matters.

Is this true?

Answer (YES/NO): YES